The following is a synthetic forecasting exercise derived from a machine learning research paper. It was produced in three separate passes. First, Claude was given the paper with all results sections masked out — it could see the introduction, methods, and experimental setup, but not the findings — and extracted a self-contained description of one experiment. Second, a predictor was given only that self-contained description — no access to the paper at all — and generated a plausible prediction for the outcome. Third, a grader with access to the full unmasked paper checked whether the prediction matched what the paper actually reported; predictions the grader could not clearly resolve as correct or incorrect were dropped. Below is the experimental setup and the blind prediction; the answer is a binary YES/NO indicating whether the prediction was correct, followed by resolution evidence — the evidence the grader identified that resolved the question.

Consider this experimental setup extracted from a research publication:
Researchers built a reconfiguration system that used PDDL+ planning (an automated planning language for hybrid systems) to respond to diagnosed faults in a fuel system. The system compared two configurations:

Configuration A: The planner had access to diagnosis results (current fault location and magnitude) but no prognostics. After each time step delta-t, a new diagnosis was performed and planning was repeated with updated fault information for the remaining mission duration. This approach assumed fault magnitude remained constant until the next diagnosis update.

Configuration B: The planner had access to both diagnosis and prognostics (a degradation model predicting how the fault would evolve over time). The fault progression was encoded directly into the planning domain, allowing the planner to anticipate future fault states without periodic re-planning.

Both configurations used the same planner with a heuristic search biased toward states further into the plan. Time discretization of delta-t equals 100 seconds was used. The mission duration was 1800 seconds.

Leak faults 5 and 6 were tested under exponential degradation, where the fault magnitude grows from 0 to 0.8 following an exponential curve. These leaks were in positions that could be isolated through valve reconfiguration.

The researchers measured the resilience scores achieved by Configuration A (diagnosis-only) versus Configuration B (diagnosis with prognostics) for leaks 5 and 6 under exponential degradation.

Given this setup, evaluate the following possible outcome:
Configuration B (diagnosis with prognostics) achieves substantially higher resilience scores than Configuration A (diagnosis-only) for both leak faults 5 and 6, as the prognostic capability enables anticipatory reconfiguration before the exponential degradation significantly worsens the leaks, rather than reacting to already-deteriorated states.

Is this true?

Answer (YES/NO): NO